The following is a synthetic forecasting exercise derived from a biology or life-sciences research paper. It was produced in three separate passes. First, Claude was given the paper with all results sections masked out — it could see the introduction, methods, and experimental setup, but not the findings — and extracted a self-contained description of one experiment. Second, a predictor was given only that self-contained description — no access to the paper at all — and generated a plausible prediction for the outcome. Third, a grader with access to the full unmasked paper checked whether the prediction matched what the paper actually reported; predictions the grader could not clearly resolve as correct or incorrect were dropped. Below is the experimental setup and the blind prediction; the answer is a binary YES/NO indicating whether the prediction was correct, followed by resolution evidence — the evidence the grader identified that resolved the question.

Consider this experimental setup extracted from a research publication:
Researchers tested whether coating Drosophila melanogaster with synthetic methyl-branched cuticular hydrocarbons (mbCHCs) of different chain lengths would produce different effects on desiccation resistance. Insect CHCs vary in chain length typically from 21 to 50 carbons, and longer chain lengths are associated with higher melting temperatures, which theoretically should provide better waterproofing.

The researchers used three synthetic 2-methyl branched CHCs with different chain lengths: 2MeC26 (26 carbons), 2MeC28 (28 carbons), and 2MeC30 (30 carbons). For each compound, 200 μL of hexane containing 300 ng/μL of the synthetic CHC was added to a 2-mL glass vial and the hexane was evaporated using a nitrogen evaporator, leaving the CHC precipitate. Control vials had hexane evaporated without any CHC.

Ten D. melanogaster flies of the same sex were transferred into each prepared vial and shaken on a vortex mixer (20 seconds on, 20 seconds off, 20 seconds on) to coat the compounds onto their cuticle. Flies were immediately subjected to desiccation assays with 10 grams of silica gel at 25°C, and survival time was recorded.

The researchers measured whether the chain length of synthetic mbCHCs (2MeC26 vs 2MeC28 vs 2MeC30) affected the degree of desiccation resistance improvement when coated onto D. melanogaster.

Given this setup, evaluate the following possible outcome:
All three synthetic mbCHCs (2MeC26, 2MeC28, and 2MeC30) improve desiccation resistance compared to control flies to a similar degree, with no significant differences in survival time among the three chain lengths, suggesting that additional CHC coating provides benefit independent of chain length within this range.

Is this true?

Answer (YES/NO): NO